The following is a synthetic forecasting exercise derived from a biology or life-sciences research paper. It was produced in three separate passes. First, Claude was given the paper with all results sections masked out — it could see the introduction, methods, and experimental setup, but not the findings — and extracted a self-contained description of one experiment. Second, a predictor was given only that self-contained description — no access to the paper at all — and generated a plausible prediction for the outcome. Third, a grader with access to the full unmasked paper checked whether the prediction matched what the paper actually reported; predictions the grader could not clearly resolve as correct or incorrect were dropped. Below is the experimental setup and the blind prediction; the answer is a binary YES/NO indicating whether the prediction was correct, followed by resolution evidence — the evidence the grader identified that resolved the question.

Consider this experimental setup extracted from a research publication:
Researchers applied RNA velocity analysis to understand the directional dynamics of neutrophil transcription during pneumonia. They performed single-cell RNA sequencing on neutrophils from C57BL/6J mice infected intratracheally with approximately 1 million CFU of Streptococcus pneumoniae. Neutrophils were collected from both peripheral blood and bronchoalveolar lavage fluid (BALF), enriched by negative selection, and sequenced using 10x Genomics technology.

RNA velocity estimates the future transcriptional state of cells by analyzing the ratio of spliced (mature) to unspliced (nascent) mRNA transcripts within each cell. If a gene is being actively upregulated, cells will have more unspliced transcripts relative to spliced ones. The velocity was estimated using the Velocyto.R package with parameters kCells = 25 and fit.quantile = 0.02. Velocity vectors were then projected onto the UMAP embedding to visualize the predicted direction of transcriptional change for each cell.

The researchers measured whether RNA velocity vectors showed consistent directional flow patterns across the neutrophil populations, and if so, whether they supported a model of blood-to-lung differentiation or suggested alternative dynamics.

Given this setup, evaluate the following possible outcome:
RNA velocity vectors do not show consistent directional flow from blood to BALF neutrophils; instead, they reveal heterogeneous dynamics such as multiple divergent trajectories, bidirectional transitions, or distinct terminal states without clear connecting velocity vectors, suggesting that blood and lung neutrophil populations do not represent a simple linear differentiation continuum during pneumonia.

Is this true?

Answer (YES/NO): NO